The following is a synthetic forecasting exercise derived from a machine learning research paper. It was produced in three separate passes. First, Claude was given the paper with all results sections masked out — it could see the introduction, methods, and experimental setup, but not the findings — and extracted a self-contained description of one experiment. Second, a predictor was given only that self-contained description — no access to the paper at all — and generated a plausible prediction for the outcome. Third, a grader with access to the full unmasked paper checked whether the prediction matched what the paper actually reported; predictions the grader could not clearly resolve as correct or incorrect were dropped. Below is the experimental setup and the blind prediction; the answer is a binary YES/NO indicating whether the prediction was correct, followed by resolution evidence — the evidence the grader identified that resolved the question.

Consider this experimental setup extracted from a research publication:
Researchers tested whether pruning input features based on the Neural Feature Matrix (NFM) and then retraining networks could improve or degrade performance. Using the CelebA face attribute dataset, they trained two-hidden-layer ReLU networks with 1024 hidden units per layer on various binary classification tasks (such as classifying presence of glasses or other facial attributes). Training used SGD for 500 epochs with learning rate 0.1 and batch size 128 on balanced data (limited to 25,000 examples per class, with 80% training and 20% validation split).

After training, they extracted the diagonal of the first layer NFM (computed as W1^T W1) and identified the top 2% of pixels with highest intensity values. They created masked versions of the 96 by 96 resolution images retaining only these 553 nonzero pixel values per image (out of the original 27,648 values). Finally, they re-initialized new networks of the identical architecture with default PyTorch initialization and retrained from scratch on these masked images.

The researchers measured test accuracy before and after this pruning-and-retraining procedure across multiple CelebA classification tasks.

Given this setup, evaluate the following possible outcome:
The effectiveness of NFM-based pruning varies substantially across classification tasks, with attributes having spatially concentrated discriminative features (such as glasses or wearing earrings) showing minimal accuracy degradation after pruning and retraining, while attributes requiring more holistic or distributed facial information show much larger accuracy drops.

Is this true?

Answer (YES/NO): NO